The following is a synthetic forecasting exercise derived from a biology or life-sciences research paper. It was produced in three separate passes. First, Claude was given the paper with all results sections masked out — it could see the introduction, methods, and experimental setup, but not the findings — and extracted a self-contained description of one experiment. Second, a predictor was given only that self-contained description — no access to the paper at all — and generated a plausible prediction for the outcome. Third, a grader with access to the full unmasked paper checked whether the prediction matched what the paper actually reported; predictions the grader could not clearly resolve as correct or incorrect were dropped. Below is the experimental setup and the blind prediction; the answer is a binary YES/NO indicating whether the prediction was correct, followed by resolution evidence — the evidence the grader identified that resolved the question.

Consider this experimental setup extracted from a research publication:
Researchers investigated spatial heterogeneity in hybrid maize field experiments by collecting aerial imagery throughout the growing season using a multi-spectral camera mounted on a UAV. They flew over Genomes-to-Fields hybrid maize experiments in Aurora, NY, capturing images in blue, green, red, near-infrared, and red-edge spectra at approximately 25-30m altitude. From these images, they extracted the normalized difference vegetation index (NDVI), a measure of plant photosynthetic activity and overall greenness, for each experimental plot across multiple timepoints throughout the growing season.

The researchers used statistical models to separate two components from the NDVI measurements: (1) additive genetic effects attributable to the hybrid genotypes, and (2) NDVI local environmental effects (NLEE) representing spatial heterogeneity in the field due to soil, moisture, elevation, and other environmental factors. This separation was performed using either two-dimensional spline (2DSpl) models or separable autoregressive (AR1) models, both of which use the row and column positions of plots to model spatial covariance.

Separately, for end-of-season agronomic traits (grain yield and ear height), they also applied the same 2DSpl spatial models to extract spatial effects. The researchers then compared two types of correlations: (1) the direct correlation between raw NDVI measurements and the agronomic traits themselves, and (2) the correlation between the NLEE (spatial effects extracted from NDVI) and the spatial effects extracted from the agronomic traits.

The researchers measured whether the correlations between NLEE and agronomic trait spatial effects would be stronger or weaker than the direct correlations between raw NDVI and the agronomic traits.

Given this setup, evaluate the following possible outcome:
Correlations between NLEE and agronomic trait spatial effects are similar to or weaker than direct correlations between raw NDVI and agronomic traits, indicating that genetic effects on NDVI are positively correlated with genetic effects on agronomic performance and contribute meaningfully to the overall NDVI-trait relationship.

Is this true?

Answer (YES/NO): NO